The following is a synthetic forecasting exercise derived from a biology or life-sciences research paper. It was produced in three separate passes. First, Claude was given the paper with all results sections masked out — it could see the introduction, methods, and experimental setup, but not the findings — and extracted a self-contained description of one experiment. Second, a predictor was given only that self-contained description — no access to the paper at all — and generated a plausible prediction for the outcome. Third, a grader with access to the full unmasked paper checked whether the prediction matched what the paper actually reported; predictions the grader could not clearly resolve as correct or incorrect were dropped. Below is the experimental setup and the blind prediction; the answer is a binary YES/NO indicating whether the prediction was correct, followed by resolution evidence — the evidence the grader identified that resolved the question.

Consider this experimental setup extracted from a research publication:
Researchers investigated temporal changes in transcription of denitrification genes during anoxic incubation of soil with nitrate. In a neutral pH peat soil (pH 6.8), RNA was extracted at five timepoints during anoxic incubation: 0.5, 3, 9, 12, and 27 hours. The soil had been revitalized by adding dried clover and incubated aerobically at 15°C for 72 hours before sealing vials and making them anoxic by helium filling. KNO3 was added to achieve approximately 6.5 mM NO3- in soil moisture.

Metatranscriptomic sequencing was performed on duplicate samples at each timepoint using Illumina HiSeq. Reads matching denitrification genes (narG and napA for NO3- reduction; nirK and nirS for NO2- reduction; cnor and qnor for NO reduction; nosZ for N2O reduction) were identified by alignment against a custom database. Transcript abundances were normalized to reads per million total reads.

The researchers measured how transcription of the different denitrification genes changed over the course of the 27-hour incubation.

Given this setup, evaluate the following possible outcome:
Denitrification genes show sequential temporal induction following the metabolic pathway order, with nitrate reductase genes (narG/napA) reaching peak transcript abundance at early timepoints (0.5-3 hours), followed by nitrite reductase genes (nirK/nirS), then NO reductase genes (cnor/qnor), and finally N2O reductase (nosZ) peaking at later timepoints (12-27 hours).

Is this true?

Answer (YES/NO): NO